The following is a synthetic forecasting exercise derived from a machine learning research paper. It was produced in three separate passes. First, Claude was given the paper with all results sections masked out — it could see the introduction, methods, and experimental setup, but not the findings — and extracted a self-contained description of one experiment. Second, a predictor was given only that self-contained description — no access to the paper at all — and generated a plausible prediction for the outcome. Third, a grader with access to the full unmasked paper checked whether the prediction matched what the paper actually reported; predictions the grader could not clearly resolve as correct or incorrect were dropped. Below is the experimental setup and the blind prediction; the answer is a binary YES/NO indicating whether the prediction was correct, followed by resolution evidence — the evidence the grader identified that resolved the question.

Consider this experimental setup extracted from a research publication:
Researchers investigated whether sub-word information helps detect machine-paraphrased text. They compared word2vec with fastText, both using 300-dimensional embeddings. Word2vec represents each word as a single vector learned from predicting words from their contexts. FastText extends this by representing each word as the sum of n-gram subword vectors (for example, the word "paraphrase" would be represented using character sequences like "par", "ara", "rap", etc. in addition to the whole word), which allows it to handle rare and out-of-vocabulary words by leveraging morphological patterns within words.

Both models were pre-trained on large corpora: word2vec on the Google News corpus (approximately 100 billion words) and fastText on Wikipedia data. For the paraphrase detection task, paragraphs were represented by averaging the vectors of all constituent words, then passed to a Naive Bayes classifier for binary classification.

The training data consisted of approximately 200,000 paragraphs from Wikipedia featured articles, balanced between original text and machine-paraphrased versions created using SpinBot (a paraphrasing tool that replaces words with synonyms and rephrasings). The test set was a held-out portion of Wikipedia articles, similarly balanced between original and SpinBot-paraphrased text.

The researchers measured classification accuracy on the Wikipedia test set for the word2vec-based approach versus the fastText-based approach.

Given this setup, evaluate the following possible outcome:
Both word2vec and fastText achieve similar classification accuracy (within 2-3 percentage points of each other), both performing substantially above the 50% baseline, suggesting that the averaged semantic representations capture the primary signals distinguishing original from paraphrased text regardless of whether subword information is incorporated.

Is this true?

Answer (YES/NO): NO